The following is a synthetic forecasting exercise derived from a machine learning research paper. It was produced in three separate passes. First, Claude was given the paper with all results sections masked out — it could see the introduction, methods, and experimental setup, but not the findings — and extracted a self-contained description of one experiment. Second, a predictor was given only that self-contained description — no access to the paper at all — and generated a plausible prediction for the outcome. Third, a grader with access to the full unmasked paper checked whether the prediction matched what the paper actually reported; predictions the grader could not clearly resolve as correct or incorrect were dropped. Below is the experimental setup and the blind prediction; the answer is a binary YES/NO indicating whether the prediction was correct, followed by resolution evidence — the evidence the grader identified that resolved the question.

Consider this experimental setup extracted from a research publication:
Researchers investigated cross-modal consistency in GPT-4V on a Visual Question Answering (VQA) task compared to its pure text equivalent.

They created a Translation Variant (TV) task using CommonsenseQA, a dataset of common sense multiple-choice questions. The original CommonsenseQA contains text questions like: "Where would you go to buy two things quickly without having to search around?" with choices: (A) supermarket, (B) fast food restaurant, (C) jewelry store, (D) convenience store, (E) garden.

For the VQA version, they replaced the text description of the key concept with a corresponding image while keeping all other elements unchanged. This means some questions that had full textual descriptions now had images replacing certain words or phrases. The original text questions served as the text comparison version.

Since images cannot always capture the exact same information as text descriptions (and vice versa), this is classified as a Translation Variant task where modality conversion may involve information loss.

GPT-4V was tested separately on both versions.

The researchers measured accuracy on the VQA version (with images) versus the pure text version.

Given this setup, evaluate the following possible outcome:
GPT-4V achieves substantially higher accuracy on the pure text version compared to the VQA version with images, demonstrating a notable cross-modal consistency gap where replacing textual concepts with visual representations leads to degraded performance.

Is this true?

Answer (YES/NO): YES